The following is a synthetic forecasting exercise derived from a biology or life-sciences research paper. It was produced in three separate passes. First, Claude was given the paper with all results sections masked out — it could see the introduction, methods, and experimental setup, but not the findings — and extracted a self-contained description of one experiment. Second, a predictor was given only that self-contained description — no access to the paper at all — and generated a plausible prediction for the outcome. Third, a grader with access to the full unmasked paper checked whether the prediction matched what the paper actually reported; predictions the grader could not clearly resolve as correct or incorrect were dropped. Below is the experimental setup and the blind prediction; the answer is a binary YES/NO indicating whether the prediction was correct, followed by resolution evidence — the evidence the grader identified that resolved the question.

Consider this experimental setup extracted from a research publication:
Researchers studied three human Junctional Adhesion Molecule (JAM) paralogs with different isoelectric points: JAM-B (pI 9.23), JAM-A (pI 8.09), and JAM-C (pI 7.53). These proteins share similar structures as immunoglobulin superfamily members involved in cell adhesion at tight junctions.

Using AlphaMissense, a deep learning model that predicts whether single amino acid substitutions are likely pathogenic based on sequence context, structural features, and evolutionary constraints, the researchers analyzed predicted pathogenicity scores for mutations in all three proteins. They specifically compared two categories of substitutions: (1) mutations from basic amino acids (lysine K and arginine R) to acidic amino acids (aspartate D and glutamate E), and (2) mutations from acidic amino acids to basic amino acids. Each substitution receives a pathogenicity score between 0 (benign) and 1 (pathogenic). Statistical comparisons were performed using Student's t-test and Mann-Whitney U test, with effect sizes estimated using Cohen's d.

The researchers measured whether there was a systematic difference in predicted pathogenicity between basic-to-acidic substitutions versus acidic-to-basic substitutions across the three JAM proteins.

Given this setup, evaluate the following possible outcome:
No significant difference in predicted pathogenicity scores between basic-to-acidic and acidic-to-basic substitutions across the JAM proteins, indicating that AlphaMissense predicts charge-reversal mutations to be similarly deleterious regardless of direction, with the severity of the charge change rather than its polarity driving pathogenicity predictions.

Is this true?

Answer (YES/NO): NO